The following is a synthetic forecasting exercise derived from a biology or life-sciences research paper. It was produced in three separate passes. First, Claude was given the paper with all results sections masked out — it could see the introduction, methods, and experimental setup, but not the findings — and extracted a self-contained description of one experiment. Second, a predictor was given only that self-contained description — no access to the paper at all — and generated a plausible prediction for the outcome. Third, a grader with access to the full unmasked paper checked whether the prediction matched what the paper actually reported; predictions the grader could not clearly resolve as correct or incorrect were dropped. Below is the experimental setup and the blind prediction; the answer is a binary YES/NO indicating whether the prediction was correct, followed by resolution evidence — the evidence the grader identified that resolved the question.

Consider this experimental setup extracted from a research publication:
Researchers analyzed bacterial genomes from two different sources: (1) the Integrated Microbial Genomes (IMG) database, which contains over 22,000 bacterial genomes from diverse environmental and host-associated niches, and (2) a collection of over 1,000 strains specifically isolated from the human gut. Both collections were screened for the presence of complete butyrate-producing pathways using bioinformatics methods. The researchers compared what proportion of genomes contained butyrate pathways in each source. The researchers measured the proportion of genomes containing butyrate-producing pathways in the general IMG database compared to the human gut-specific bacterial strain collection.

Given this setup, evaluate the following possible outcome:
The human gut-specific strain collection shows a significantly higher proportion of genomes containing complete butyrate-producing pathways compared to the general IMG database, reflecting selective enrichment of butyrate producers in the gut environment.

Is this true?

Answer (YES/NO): NO